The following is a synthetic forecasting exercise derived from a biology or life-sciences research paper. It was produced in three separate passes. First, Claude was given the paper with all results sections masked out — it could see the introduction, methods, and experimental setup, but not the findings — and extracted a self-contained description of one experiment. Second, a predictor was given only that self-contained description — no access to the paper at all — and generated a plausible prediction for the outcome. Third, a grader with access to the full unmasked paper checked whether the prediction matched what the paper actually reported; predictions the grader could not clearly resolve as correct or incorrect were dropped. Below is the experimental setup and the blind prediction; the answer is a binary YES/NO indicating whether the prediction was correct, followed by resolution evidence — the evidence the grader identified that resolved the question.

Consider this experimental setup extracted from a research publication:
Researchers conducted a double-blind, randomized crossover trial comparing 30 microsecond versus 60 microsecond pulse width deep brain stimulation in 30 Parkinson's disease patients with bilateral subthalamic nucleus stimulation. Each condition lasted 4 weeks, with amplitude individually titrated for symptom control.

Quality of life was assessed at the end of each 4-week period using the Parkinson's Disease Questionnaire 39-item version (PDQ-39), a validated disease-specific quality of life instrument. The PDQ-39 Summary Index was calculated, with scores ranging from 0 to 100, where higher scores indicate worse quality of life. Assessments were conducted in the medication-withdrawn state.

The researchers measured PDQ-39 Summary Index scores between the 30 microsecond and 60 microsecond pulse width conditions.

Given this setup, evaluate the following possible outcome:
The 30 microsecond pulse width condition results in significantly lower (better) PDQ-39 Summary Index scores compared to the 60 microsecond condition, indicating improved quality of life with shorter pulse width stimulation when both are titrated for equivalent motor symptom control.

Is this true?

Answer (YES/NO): NO